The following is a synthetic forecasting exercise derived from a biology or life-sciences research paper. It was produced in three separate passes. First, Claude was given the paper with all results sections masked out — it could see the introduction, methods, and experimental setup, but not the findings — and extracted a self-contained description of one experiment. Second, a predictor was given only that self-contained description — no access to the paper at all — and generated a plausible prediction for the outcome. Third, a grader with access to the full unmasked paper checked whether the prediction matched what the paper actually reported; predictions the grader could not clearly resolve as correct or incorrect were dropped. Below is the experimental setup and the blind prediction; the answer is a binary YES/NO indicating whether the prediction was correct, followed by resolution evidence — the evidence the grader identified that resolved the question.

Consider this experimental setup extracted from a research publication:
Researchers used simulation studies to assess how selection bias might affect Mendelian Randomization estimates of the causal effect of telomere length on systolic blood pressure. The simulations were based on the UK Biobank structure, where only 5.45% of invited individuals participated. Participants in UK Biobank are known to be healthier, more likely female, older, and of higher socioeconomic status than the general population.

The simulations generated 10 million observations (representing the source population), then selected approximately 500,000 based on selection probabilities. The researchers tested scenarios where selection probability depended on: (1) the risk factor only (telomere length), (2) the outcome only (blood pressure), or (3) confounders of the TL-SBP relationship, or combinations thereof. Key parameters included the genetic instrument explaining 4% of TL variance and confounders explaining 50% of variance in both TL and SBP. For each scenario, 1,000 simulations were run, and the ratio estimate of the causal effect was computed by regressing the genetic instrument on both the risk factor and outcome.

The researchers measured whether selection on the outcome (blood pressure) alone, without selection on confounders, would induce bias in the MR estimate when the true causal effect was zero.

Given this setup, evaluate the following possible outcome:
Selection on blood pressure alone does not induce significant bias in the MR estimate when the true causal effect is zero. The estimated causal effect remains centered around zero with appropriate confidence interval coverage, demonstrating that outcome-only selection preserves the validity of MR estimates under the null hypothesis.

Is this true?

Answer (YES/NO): YES